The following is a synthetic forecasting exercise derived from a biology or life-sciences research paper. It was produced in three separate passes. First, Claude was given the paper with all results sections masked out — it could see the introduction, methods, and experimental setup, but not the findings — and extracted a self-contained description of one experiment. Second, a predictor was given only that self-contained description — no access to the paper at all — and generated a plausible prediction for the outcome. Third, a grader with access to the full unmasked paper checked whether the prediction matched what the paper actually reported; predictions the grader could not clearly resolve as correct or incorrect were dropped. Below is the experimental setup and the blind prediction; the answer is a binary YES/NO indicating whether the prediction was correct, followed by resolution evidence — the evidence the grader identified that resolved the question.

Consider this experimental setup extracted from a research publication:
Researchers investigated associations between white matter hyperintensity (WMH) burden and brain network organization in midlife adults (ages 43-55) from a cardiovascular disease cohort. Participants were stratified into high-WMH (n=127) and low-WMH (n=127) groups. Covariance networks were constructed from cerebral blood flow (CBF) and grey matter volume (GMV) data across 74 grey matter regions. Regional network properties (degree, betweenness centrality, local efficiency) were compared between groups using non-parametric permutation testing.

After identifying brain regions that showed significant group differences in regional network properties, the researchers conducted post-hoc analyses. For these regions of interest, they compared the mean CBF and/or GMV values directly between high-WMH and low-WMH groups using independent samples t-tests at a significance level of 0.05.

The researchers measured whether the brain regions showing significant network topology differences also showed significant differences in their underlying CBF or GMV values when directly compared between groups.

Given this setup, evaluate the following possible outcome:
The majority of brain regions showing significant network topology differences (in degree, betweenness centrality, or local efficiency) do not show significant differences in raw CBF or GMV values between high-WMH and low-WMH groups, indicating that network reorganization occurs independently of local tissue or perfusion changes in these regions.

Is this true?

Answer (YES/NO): YES